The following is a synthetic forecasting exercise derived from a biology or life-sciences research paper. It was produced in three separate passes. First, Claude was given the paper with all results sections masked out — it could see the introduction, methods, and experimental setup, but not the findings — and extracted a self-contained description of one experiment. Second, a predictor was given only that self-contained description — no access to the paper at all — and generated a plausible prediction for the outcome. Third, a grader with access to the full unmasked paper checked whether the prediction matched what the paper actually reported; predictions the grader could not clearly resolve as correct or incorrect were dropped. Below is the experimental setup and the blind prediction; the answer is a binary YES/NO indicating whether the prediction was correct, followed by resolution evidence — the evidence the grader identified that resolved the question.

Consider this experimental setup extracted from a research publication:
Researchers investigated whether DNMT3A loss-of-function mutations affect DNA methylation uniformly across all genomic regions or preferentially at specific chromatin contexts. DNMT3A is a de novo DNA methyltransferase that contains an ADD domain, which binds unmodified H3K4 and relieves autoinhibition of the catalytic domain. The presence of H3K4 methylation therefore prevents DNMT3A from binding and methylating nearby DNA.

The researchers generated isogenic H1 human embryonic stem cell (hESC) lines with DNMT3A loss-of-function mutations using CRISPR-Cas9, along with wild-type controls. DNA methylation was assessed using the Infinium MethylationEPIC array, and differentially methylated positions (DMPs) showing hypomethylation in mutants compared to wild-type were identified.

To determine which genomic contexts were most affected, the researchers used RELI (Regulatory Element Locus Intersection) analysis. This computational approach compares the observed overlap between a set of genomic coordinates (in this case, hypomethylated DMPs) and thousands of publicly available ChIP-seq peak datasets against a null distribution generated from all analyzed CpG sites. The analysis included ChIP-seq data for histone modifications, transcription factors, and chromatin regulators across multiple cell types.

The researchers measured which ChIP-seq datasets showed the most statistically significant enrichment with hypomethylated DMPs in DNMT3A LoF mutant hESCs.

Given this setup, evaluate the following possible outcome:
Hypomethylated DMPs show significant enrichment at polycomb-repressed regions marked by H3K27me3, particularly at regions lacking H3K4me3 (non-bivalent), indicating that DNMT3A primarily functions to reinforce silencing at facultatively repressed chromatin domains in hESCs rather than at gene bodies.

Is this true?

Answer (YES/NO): NO